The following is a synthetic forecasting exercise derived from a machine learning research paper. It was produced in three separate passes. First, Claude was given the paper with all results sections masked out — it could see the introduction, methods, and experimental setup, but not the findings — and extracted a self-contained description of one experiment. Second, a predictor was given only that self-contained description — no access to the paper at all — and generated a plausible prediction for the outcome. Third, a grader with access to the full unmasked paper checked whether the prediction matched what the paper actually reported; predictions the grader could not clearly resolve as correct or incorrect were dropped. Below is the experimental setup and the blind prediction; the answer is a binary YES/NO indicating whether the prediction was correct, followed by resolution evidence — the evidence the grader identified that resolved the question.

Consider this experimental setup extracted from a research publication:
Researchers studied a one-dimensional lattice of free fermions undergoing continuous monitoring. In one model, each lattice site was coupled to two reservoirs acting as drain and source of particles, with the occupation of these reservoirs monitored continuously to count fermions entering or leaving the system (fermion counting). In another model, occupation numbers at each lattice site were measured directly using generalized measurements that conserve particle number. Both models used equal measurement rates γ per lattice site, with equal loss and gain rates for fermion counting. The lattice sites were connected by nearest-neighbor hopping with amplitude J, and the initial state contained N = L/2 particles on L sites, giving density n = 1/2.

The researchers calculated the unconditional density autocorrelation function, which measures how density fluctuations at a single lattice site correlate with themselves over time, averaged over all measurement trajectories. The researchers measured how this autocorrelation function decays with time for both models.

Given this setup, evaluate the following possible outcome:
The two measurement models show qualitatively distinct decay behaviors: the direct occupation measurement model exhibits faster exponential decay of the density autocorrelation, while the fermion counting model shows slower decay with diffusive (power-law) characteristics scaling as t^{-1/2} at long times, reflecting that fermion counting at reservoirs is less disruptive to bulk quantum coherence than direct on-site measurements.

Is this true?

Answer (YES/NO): NO